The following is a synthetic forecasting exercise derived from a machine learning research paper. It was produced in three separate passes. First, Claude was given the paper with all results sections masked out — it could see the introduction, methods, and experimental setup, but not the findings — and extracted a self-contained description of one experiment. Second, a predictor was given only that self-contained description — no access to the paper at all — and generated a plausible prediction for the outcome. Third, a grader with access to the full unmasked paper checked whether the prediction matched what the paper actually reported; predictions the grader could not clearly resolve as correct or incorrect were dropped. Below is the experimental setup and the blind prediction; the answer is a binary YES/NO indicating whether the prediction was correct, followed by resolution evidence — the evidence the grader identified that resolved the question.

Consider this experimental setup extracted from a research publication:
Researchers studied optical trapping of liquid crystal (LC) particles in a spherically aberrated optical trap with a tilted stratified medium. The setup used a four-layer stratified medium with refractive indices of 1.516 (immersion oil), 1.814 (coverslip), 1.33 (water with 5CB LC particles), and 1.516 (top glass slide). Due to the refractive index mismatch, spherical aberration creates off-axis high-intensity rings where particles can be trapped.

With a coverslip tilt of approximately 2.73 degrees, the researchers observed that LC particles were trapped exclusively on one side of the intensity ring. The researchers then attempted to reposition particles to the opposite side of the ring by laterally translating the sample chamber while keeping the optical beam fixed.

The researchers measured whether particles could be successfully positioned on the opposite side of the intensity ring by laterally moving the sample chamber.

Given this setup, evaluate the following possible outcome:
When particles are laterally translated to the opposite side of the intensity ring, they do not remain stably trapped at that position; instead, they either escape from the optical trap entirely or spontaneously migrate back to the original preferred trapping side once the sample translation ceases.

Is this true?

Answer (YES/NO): YES